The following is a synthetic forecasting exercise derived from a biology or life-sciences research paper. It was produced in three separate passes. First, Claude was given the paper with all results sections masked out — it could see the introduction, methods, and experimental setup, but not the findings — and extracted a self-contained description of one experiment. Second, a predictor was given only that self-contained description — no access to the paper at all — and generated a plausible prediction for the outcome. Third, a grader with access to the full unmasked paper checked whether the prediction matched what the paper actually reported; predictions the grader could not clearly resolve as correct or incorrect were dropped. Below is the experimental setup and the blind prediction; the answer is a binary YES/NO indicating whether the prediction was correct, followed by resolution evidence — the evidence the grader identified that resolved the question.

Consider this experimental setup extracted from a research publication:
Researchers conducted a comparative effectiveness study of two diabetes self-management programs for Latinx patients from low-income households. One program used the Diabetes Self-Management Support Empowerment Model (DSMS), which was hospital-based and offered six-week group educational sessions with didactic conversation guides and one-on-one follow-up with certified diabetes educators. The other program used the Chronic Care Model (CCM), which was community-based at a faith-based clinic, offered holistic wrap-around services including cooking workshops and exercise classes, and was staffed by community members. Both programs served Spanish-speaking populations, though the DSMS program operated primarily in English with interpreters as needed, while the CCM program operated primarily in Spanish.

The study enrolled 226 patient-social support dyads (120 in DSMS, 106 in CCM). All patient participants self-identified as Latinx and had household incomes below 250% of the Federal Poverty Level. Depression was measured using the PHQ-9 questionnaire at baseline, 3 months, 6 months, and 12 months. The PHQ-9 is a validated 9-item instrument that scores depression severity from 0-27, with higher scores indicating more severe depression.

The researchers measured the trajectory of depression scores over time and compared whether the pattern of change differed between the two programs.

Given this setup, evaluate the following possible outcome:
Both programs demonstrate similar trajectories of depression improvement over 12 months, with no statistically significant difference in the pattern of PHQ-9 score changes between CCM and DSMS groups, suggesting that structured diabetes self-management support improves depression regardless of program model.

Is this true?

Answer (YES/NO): NO